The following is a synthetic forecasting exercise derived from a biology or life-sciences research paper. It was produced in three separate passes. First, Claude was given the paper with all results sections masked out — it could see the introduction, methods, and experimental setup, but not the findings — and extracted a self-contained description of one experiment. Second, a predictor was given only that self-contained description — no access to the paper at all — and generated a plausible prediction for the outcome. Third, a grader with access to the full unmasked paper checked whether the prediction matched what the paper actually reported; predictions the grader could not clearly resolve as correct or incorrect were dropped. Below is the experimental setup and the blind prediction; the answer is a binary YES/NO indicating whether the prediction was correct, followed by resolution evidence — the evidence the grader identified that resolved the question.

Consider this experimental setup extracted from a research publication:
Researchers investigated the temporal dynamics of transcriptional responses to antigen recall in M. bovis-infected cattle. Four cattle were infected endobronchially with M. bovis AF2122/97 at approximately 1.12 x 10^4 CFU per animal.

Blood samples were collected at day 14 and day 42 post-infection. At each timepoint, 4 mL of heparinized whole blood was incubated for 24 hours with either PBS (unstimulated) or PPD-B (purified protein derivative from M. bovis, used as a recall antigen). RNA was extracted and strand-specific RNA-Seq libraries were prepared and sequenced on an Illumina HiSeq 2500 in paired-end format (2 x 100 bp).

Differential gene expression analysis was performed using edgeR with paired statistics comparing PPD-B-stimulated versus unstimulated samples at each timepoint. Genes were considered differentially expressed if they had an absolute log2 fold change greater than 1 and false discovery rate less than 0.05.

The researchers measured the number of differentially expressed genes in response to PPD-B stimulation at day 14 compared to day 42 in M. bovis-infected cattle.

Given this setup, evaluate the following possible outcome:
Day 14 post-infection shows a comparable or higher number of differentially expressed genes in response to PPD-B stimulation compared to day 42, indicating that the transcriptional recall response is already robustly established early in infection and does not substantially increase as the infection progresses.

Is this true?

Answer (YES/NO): YES